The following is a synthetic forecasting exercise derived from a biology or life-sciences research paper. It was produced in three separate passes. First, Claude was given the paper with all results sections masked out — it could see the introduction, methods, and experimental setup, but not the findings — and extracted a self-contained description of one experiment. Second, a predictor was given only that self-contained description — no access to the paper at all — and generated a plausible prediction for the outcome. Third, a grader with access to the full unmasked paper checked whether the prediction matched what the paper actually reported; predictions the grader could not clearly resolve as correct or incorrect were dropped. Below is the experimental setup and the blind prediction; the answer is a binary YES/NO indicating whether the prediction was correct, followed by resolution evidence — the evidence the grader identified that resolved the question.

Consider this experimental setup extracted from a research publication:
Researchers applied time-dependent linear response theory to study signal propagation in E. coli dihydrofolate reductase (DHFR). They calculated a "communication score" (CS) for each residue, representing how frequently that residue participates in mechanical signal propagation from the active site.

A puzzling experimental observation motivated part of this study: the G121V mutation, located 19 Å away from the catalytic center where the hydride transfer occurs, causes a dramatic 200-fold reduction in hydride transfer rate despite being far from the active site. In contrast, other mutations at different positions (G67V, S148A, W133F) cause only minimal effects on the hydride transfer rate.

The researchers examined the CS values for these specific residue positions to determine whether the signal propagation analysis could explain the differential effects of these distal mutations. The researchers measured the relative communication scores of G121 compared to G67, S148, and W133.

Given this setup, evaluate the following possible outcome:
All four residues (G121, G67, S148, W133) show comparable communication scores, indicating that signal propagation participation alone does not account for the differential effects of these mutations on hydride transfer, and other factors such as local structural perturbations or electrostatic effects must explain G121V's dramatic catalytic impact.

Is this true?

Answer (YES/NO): NO